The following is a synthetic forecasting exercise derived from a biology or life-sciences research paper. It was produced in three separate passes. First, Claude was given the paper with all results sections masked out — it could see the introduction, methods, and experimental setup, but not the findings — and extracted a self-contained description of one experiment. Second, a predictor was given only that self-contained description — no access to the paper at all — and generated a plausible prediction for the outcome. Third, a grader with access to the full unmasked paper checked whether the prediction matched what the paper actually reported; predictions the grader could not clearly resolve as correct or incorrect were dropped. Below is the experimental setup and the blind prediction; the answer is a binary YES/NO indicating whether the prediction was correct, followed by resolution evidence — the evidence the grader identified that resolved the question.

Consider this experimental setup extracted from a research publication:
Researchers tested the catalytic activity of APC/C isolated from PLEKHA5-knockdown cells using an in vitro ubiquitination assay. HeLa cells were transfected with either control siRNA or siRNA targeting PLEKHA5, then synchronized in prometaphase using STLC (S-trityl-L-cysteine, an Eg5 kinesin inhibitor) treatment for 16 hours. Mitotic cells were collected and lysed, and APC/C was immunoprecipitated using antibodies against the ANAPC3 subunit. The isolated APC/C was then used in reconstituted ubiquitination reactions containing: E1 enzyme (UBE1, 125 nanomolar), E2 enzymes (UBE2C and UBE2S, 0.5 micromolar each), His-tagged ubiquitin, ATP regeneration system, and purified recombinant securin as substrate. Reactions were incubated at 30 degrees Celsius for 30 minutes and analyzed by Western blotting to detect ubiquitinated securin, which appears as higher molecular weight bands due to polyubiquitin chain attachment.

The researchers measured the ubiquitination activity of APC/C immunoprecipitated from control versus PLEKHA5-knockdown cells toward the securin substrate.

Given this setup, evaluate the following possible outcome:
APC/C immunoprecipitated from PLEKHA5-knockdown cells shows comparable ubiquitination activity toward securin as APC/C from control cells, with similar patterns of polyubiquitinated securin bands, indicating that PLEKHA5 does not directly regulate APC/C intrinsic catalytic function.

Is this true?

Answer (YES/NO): NO